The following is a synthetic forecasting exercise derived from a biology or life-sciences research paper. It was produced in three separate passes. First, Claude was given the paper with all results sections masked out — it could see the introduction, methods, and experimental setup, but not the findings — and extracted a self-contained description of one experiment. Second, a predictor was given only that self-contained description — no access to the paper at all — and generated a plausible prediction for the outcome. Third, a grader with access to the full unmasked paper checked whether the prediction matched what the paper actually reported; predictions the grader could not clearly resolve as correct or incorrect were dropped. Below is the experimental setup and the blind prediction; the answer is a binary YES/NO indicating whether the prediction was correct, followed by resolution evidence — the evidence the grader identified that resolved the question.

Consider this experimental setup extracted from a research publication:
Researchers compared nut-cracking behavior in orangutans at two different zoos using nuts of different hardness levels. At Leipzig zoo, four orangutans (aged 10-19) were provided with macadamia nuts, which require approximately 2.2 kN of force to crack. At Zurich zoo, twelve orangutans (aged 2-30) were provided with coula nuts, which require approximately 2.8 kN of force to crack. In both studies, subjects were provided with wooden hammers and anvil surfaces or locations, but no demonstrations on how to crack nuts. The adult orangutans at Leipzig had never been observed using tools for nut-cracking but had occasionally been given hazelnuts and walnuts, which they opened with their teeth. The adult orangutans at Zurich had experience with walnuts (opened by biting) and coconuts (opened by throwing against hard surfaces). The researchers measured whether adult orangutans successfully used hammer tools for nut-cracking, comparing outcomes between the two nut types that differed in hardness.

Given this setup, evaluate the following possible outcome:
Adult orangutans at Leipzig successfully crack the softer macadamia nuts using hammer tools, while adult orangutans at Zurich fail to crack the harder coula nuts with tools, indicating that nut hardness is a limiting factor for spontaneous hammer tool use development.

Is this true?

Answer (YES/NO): NO